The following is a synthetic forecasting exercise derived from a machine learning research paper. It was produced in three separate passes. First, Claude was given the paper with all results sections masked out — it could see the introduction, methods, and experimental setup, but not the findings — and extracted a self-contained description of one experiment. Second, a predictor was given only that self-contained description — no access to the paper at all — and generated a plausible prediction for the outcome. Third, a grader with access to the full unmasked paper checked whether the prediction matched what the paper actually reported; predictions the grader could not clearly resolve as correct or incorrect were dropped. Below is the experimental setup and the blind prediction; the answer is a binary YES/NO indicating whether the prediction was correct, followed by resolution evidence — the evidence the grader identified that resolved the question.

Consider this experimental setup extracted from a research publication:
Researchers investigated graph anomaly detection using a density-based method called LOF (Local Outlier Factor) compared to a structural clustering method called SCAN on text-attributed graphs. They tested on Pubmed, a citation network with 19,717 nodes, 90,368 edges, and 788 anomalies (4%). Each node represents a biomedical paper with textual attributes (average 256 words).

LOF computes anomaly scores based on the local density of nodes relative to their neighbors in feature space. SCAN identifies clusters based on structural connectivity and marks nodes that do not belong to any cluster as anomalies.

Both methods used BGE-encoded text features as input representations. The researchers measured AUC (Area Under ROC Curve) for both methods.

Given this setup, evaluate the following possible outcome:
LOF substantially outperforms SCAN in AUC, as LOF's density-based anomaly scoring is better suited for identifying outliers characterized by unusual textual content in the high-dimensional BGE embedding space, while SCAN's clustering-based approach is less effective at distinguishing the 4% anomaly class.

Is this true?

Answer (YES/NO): YES